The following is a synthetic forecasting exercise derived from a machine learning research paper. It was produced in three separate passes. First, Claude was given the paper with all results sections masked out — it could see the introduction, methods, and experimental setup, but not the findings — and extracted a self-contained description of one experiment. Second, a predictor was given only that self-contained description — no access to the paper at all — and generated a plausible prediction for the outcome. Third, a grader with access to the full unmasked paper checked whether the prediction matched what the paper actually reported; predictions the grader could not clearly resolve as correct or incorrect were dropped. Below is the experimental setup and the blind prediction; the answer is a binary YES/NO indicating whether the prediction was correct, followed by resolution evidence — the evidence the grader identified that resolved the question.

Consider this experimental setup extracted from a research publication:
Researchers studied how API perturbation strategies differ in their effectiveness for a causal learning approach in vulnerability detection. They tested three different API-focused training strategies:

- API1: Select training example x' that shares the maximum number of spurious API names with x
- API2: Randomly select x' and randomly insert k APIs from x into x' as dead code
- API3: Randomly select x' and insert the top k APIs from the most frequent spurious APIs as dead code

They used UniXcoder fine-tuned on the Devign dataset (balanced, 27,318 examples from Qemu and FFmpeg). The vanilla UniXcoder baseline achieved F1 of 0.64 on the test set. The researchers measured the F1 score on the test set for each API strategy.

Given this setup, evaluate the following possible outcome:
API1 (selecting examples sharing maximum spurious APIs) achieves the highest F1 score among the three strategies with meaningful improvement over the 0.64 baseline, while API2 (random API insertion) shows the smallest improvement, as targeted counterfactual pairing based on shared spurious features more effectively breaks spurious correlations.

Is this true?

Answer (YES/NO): NO